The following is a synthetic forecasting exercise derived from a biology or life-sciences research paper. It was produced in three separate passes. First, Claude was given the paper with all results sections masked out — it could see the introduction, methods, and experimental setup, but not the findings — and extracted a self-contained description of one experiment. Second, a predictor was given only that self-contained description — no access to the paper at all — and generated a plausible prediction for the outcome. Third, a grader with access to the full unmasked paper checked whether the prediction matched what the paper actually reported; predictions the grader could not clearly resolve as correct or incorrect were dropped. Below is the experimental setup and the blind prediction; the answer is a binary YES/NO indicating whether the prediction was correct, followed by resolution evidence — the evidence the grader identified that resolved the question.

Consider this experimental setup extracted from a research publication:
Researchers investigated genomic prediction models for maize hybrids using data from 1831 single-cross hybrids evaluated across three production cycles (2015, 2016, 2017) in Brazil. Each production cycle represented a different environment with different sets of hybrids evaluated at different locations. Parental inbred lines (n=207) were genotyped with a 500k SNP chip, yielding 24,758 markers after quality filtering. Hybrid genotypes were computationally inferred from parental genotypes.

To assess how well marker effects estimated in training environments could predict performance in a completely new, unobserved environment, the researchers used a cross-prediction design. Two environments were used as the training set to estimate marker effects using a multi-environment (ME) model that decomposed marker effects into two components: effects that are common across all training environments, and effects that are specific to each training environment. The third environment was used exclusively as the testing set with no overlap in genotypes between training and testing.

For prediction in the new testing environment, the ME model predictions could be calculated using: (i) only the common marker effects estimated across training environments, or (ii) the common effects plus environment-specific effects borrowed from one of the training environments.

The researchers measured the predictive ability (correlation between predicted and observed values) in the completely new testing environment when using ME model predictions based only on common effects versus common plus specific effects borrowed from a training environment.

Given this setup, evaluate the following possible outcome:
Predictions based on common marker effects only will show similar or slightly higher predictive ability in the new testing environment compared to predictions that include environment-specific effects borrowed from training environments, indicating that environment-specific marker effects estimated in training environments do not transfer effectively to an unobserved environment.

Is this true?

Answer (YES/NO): NO